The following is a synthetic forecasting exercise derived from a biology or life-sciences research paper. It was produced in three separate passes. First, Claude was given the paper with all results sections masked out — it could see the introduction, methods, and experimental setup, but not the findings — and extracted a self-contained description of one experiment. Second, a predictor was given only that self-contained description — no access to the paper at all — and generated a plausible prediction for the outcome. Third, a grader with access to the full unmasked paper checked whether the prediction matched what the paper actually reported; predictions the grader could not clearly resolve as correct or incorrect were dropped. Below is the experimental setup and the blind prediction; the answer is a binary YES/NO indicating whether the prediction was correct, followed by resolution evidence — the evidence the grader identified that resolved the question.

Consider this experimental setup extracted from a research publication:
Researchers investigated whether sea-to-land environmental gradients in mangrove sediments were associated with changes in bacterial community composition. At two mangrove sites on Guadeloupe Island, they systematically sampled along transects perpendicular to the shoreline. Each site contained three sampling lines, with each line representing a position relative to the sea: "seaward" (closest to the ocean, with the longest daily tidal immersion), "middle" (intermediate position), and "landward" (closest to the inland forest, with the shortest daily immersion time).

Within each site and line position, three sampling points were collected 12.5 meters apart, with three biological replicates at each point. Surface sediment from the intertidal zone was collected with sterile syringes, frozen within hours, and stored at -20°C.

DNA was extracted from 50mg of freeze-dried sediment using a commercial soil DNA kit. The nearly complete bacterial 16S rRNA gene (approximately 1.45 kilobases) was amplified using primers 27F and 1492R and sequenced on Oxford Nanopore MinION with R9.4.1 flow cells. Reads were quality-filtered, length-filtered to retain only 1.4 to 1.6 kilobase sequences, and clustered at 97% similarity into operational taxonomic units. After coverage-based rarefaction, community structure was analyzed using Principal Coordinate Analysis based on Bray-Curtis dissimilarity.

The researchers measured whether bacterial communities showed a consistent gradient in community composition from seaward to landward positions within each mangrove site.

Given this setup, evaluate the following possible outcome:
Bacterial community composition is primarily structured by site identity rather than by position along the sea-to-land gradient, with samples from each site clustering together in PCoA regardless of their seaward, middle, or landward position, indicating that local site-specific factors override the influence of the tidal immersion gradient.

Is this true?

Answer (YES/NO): NO